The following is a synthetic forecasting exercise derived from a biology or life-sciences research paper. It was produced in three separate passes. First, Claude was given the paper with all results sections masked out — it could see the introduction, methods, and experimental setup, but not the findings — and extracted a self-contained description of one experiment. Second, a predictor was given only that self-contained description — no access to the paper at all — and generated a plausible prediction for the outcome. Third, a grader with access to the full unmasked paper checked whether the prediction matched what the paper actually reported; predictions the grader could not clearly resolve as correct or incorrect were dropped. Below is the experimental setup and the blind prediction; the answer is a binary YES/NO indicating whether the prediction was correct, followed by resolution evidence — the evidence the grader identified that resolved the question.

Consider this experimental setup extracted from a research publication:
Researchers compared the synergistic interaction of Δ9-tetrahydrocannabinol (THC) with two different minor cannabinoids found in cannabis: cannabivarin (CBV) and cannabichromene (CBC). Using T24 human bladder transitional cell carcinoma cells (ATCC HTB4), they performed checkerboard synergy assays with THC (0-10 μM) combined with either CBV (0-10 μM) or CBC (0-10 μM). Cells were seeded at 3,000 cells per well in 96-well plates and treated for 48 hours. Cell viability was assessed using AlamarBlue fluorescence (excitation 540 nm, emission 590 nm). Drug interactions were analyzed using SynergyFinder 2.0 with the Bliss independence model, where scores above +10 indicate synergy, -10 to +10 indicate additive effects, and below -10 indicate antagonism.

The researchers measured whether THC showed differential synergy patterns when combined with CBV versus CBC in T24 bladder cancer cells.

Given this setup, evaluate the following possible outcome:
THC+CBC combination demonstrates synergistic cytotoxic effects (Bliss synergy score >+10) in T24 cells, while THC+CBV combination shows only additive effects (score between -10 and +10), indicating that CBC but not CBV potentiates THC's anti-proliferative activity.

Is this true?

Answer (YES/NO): NO